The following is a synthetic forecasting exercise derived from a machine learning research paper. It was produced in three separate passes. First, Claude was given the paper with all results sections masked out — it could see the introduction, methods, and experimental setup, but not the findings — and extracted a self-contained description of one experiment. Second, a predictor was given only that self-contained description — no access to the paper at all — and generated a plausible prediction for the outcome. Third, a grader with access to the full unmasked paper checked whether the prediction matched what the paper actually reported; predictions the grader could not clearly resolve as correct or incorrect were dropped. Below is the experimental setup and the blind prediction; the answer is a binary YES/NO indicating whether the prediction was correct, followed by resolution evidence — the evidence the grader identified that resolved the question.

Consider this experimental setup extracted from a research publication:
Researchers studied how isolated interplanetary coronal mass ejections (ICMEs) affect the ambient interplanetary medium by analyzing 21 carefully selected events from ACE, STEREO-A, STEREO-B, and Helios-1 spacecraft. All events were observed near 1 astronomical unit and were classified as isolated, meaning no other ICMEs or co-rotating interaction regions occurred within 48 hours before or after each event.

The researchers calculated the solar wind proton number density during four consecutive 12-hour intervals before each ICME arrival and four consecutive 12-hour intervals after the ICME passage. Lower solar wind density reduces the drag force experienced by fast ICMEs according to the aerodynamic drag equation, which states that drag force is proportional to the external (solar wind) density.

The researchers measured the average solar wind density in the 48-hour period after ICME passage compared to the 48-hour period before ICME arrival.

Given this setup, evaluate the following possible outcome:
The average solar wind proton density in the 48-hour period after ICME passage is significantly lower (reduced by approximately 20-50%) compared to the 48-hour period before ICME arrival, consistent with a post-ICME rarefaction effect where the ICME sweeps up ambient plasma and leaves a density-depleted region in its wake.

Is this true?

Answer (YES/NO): NO